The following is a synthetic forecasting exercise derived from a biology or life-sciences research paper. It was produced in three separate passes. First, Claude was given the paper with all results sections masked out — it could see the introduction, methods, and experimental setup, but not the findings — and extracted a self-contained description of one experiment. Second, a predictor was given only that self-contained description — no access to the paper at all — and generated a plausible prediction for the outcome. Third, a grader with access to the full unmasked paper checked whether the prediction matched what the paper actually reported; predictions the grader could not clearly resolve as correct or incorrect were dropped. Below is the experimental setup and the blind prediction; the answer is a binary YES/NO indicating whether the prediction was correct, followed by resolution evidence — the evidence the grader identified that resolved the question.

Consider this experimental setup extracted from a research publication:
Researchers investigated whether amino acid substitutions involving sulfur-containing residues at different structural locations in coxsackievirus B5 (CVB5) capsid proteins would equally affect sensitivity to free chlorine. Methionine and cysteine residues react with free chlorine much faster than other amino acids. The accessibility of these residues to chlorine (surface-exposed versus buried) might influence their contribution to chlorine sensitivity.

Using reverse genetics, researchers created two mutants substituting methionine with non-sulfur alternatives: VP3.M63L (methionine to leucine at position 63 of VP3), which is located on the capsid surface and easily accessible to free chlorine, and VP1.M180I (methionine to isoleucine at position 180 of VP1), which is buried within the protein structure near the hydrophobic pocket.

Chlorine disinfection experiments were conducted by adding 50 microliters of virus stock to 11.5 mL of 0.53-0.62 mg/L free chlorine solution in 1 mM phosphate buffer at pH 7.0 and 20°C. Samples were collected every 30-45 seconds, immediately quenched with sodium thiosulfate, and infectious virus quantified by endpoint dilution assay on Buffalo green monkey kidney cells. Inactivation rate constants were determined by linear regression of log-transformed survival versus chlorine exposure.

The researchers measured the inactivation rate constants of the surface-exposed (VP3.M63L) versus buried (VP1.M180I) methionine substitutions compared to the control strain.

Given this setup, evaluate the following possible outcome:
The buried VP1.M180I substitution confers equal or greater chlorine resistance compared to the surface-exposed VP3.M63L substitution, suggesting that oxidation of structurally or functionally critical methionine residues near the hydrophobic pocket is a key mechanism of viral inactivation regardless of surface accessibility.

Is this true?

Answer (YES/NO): NO